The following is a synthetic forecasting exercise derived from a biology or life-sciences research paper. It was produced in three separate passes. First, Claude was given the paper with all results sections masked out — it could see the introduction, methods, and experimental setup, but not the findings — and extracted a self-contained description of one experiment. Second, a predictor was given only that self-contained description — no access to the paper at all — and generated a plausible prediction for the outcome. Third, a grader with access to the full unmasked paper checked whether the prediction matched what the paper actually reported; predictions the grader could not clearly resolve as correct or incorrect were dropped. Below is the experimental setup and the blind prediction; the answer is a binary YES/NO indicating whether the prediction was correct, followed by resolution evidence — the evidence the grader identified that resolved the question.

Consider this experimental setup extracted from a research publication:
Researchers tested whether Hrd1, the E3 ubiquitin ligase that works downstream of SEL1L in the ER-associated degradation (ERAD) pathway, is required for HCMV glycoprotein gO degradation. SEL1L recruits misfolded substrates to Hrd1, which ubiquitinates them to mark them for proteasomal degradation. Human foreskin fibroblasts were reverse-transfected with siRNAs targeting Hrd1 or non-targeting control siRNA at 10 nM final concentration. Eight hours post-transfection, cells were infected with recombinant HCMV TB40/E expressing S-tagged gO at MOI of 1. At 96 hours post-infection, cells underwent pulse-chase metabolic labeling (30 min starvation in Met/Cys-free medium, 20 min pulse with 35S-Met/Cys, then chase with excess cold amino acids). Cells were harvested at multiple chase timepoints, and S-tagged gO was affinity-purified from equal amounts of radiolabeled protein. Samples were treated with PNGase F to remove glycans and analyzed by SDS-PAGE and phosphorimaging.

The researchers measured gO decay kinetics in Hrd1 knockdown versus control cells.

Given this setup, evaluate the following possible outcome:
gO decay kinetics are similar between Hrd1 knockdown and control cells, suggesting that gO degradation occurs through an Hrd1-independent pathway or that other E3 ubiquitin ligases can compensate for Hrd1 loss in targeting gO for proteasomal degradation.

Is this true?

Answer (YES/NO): NO